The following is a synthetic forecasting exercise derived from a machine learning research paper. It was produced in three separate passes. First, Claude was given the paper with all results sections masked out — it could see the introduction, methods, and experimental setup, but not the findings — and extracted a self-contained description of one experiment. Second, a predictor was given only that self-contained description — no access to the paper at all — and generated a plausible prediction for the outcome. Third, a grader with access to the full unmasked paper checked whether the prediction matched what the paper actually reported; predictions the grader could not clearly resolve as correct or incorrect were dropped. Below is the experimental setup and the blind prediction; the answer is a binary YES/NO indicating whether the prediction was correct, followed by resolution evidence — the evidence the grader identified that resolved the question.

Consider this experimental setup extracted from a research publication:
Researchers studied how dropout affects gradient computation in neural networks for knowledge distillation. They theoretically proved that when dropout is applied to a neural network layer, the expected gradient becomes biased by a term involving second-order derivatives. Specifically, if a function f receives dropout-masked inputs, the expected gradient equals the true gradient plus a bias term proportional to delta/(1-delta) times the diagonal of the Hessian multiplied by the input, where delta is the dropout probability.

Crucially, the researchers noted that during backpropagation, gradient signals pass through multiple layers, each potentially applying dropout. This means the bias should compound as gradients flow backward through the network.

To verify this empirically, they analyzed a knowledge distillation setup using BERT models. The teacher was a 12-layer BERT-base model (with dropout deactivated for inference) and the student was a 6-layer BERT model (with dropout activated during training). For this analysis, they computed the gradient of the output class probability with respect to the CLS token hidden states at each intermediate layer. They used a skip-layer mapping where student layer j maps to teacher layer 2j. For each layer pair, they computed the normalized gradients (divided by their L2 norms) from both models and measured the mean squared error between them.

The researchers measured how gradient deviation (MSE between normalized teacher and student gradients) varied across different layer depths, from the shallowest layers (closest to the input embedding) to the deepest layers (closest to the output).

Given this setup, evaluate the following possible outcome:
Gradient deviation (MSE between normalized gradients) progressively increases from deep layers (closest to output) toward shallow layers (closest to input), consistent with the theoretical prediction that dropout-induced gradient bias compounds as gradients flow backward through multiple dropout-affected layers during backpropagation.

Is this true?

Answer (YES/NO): YES